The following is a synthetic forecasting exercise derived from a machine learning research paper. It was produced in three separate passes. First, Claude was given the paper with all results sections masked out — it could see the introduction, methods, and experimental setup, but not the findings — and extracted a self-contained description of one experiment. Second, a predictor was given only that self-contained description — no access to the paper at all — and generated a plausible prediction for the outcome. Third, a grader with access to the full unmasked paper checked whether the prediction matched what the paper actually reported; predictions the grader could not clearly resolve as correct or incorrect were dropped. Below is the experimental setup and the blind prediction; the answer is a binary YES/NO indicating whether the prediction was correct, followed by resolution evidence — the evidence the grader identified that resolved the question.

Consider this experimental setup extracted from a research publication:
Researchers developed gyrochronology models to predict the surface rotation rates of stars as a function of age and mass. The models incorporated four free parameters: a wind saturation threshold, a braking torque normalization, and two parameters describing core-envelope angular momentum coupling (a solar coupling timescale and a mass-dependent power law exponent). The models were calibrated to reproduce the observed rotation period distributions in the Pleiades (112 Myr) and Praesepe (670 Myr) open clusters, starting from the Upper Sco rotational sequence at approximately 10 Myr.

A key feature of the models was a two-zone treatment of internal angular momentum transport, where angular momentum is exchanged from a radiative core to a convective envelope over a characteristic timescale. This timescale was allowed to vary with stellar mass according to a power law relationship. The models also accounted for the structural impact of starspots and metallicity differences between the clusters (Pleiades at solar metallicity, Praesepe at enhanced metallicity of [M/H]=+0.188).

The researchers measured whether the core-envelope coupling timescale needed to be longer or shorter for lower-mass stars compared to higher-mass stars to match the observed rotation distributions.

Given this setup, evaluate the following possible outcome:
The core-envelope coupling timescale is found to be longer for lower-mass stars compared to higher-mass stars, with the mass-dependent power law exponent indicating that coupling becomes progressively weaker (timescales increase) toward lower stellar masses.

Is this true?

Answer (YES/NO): YES